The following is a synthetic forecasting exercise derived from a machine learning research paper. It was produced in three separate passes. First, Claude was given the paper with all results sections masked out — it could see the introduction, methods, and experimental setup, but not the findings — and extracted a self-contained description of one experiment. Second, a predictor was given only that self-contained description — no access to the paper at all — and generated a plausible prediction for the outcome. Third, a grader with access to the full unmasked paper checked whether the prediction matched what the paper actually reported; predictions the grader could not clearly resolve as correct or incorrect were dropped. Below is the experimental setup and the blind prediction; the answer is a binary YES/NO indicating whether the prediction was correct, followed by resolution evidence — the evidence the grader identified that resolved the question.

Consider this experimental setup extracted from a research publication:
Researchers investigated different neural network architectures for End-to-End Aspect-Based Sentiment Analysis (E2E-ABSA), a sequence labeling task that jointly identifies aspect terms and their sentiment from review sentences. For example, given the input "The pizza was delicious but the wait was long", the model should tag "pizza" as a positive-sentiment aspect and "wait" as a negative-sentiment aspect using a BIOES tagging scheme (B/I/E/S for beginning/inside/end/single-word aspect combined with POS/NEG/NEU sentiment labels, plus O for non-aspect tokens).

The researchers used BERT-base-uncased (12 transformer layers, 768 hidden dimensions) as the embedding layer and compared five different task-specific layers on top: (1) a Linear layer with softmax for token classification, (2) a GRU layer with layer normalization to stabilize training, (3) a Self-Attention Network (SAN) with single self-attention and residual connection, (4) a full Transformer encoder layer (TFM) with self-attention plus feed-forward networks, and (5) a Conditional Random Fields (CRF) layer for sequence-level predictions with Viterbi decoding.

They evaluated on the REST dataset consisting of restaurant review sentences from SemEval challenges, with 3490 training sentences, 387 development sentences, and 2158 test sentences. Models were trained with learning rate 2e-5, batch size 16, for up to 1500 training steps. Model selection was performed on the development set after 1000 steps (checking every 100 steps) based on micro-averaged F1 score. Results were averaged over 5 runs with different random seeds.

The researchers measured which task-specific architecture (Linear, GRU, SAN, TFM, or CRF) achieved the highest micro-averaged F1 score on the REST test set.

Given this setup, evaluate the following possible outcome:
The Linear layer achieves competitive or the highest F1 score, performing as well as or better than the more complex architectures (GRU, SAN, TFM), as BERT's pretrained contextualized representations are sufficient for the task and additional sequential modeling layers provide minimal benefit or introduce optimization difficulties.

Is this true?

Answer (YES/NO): NO